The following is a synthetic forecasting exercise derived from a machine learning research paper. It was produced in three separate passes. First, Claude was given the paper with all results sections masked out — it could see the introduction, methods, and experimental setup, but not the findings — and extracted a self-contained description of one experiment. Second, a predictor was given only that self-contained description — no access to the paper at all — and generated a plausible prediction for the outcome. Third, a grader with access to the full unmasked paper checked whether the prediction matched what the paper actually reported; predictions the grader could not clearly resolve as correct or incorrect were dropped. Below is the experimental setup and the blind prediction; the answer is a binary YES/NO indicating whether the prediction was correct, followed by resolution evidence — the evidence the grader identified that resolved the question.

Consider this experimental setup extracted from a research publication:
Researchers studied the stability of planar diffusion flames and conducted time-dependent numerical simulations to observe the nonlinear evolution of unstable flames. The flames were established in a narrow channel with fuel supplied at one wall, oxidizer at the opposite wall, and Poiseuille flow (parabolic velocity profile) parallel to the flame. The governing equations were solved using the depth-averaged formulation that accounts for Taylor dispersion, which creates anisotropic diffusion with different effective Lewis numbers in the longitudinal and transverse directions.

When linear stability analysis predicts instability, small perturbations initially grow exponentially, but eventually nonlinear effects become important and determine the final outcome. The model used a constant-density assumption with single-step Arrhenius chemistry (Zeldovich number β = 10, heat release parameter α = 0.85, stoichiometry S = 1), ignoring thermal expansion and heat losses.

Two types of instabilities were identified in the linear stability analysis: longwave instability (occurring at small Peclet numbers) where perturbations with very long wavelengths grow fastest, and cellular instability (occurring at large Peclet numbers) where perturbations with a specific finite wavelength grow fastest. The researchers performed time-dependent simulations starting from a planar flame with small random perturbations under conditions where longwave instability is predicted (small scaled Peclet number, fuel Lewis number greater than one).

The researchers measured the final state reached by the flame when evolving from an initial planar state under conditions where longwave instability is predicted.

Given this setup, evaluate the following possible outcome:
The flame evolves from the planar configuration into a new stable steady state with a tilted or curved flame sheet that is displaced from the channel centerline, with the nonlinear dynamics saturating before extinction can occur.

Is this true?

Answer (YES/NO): NO